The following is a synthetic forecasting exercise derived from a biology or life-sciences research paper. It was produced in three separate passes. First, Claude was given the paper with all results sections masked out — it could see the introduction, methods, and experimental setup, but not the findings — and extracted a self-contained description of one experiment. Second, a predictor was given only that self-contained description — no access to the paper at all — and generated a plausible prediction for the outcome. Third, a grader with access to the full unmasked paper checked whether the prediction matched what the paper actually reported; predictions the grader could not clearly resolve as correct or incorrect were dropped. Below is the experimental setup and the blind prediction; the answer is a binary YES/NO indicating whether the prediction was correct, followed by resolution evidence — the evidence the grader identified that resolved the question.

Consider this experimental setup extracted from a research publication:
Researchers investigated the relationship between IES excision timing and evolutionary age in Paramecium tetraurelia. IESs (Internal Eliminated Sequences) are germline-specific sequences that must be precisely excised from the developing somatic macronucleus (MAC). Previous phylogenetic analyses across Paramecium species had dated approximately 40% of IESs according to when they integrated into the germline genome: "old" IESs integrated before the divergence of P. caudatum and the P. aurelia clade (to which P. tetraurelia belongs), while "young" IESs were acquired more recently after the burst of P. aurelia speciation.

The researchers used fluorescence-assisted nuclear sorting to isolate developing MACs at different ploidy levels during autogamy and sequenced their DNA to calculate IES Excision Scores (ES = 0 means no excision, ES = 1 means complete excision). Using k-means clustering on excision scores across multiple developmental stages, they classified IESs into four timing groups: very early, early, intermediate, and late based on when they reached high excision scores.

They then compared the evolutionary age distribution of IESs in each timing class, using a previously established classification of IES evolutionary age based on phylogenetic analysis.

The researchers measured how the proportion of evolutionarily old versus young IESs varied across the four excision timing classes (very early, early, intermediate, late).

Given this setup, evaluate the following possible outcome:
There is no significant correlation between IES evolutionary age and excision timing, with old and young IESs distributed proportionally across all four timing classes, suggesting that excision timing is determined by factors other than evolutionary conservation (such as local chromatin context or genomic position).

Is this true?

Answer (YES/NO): NO